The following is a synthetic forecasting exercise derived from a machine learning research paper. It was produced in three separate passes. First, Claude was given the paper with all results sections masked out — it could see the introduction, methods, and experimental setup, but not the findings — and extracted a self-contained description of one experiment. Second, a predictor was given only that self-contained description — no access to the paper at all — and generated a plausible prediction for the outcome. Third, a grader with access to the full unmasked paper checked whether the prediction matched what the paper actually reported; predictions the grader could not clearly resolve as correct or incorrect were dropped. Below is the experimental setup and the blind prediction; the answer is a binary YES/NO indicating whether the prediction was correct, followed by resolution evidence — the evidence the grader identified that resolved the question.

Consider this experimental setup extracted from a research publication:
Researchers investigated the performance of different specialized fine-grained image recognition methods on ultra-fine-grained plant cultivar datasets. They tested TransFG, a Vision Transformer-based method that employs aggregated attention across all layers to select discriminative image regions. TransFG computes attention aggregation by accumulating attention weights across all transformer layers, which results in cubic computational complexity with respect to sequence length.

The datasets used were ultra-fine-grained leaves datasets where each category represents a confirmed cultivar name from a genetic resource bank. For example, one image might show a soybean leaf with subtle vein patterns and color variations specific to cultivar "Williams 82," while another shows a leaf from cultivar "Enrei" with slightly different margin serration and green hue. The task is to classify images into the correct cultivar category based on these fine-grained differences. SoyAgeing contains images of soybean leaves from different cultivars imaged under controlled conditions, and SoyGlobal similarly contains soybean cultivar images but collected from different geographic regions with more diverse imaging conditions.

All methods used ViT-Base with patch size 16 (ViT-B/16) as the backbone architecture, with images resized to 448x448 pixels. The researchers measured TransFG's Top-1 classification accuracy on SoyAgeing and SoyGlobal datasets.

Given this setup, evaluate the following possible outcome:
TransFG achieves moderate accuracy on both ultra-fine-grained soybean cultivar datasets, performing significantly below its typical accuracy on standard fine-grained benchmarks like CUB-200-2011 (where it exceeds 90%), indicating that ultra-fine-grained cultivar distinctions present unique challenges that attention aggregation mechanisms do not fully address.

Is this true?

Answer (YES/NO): NO